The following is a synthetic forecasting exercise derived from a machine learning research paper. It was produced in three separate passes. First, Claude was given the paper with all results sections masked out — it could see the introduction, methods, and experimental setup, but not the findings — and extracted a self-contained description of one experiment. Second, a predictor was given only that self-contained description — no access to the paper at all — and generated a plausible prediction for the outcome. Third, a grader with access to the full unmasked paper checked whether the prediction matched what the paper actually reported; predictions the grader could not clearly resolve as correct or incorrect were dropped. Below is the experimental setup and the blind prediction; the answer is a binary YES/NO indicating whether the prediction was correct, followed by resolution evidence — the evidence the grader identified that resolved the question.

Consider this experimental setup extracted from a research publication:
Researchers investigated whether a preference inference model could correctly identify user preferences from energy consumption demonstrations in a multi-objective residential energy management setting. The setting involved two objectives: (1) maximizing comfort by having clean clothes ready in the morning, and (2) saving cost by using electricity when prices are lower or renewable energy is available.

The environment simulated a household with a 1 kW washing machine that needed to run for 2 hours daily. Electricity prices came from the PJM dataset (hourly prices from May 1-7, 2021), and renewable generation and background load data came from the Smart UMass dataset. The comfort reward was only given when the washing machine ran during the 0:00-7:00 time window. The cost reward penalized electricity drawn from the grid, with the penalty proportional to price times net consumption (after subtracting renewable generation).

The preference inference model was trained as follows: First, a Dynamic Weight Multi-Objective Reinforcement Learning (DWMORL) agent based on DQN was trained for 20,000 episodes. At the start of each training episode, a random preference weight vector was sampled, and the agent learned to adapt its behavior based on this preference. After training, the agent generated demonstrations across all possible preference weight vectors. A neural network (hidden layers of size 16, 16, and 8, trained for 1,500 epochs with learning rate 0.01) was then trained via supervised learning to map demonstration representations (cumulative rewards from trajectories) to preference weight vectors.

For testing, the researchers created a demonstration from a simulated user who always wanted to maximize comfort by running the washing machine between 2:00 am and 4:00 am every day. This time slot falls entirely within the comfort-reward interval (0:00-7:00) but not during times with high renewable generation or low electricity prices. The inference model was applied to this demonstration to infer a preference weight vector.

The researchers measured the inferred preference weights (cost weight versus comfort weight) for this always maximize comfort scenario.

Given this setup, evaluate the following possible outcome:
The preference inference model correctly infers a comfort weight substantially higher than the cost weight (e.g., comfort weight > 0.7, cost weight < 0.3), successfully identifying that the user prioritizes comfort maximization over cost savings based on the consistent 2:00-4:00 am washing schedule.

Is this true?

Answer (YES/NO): YES